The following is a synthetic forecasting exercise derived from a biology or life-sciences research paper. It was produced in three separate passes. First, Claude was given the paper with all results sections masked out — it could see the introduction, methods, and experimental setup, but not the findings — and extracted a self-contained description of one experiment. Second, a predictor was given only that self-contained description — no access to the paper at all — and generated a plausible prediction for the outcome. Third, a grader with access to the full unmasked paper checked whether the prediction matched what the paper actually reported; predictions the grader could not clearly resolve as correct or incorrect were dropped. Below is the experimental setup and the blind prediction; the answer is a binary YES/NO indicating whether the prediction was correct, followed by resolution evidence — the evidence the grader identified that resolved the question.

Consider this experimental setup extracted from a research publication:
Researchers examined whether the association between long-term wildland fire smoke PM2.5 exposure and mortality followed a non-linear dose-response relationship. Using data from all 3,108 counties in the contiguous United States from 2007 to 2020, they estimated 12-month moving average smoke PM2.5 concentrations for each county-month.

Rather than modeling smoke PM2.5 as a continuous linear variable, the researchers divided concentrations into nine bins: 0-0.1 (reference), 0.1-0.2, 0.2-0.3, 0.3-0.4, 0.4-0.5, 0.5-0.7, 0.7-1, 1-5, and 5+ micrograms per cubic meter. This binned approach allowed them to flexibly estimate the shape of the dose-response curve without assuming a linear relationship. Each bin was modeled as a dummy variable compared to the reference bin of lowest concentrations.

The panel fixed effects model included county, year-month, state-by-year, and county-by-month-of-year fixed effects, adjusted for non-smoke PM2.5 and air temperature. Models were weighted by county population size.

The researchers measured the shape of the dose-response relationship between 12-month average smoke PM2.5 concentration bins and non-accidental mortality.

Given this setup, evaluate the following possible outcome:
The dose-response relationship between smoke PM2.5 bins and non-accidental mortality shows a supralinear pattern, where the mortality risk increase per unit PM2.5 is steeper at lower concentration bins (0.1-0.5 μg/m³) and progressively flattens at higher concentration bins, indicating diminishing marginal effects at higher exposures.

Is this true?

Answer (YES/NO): NO